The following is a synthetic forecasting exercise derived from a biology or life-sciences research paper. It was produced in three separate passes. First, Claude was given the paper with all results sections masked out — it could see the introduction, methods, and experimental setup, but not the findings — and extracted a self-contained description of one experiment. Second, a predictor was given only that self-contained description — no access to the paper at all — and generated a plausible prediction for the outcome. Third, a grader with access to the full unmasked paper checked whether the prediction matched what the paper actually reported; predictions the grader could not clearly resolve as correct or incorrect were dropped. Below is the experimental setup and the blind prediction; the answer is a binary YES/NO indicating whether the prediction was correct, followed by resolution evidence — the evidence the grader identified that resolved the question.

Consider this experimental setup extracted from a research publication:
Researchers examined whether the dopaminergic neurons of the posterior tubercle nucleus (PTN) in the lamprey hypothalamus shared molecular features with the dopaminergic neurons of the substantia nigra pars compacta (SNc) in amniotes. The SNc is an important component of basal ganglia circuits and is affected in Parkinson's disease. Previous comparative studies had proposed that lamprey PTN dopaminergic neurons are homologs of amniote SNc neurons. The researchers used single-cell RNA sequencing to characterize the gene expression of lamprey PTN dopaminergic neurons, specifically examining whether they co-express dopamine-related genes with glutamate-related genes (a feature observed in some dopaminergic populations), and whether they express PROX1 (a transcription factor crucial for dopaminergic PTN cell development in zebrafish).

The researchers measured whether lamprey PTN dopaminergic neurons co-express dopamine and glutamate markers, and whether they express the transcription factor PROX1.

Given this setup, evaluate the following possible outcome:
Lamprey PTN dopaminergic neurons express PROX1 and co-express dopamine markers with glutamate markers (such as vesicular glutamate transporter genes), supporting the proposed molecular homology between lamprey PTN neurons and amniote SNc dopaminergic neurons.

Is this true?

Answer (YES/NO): YES